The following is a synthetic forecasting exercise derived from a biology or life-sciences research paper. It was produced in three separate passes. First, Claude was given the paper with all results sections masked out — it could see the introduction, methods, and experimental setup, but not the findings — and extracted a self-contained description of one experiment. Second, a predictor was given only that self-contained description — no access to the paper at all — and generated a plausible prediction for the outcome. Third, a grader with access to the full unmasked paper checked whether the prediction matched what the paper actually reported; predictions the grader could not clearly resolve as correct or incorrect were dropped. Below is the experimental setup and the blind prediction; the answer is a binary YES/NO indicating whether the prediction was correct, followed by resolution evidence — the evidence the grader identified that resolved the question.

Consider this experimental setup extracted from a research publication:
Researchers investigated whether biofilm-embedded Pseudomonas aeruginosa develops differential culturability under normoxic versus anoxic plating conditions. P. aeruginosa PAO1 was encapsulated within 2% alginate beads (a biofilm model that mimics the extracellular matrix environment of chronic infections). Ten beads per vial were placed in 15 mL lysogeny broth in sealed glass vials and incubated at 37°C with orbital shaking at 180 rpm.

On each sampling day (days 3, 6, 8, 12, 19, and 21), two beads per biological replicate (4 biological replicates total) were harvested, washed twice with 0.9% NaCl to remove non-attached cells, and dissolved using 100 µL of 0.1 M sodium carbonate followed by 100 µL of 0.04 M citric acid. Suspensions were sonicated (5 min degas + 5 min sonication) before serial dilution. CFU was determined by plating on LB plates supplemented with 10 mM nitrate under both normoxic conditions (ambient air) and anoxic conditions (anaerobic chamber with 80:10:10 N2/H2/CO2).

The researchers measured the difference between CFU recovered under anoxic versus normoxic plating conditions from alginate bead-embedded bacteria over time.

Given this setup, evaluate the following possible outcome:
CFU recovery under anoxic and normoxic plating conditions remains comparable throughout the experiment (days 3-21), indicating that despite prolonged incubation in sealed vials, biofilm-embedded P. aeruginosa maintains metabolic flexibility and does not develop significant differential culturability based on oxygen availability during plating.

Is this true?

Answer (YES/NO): NO